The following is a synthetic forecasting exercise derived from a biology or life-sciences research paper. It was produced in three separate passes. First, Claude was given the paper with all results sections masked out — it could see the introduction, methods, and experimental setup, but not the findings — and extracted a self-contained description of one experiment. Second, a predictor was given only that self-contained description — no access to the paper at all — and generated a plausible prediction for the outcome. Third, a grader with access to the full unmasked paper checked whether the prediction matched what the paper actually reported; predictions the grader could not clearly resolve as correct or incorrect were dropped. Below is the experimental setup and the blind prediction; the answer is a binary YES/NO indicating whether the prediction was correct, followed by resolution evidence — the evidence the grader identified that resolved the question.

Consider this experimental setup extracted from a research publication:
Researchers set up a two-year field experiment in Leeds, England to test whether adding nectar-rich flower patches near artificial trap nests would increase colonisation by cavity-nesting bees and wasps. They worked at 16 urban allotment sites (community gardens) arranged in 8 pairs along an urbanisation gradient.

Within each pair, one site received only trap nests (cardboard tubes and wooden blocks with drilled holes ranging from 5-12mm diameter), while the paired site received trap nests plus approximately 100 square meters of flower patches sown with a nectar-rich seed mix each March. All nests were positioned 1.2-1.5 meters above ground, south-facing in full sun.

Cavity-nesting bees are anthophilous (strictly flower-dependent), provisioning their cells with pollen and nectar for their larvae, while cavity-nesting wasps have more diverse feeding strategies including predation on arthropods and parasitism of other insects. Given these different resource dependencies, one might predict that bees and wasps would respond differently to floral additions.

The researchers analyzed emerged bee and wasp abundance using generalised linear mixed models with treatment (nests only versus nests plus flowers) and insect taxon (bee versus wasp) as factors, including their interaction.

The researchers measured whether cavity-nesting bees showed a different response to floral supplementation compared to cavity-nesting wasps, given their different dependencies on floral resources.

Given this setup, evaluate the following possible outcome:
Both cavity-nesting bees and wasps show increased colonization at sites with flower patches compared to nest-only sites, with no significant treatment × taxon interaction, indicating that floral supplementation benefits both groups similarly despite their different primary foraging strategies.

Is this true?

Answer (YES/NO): NO